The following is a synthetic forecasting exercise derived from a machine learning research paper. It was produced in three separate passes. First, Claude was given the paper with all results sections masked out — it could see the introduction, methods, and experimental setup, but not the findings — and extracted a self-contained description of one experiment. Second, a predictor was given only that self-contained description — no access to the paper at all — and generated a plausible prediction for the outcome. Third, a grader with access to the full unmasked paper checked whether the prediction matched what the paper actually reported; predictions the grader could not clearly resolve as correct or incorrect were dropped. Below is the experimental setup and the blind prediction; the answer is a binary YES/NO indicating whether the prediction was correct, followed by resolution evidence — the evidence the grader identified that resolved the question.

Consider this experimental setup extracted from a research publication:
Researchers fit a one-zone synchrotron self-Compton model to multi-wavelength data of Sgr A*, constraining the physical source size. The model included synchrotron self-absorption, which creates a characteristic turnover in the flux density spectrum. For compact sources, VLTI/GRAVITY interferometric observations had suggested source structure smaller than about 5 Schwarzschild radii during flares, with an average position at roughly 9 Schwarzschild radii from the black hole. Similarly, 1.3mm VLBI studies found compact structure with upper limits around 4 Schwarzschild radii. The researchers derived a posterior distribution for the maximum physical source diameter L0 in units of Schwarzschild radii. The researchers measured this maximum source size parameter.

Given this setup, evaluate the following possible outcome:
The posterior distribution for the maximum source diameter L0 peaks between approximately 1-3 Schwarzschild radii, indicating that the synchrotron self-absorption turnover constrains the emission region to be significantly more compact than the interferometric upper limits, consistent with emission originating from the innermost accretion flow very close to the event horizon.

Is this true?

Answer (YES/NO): YES